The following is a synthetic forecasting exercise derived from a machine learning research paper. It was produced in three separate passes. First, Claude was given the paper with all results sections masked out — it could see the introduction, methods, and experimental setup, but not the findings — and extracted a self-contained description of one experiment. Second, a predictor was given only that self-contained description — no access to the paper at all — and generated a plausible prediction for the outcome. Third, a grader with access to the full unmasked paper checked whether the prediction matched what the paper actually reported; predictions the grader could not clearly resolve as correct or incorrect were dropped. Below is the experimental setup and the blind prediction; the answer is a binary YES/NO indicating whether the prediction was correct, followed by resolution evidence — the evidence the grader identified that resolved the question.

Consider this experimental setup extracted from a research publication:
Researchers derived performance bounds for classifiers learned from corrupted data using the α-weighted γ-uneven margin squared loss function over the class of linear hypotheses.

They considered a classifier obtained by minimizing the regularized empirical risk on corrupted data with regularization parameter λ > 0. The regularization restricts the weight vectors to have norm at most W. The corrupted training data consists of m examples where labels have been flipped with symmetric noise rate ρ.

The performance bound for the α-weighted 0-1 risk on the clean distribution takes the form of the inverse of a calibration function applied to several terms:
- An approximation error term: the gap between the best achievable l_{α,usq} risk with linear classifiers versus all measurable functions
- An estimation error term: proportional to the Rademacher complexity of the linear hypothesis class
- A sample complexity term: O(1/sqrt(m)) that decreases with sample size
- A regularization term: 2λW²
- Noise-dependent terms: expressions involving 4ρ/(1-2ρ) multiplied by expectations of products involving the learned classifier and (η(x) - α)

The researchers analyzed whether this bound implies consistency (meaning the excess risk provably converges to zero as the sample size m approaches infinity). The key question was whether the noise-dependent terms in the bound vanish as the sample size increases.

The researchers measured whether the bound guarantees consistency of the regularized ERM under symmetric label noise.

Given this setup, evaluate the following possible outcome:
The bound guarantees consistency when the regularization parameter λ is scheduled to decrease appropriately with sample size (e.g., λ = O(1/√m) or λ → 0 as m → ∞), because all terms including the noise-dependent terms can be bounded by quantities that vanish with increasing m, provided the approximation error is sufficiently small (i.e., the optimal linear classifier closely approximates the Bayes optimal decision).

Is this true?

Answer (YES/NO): NO